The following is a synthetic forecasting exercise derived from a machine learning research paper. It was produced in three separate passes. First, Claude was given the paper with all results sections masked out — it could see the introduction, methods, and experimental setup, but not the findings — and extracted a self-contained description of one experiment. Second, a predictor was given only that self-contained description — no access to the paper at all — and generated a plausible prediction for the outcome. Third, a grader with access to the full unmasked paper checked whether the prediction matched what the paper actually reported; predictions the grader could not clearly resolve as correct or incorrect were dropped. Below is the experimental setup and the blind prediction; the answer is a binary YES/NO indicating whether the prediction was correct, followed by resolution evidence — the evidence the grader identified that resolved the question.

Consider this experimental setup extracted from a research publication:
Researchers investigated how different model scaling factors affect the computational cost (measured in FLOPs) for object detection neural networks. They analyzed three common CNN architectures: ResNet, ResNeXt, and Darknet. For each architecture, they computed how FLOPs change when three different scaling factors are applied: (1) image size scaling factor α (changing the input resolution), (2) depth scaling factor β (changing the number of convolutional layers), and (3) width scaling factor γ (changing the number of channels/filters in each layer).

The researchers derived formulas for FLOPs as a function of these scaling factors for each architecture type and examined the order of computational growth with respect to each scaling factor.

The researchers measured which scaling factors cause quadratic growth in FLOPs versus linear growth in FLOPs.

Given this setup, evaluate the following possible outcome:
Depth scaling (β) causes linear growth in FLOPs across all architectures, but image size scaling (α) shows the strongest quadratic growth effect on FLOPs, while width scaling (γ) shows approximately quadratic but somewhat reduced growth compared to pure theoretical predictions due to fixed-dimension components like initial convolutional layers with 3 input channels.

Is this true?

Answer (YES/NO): NO